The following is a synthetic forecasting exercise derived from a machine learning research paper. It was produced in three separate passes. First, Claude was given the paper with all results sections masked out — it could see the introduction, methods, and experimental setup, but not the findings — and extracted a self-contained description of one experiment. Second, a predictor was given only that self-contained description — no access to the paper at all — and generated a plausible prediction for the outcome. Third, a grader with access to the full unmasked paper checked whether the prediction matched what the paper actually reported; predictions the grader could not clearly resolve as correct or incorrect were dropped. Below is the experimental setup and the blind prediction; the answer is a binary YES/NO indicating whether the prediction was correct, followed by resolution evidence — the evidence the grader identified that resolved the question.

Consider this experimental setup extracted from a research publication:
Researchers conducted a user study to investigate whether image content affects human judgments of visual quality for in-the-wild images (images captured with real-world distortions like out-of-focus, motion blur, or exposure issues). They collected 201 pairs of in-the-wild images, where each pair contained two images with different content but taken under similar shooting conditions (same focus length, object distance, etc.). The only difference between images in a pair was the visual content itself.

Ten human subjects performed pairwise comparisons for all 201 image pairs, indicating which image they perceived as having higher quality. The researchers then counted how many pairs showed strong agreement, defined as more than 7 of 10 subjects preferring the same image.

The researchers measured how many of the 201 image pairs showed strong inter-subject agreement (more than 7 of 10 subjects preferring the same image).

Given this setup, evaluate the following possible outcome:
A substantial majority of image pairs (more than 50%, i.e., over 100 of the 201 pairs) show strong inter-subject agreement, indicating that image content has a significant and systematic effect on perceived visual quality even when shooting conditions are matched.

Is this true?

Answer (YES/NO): NO